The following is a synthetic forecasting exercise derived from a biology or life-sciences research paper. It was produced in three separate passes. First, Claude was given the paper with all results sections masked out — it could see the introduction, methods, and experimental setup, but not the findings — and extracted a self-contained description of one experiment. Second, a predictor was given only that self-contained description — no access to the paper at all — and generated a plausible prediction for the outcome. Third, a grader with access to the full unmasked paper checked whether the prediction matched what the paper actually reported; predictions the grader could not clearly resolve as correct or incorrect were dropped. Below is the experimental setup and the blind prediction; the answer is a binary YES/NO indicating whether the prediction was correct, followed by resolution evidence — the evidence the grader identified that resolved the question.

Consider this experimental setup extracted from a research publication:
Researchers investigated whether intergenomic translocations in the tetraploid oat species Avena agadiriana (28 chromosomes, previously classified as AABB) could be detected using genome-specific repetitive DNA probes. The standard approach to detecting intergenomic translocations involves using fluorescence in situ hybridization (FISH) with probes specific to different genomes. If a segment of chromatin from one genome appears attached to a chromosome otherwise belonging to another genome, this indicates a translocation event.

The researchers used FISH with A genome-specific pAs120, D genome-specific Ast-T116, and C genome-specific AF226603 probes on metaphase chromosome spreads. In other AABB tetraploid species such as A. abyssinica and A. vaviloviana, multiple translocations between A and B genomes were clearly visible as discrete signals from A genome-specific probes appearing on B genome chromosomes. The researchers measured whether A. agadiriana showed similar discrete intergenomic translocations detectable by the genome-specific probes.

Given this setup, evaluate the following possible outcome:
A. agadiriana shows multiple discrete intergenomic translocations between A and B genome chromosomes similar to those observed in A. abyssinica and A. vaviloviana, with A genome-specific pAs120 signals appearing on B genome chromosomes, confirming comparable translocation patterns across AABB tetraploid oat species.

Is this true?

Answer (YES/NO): NO